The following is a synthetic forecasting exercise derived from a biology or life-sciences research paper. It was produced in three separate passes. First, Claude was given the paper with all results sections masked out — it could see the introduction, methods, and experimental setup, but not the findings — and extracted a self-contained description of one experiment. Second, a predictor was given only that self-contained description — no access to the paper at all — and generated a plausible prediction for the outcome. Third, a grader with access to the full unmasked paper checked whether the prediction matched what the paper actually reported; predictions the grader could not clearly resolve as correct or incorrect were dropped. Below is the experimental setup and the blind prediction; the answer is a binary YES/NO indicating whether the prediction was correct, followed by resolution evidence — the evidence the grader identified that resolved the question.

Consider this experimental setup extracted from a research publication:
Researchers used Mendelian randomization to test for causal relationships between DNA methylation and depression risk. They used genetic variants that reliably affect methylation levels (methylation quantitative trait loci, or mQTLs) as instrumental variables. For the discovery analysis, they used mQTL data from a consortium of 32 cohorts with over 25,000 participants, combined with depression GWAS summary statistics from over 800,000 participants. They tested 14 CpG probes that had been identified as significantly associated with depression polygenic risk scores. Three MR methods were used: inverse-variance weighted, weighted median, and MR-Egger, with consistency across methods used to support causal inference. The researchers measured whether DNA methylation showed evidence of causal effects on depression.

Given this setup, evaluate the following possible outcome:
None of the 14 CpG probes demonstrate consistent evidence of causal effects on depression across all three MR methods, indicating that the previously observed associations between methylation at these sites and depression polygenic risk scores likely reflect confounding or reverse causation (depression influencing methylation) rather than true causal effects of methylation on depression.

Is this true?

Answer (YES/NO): NO